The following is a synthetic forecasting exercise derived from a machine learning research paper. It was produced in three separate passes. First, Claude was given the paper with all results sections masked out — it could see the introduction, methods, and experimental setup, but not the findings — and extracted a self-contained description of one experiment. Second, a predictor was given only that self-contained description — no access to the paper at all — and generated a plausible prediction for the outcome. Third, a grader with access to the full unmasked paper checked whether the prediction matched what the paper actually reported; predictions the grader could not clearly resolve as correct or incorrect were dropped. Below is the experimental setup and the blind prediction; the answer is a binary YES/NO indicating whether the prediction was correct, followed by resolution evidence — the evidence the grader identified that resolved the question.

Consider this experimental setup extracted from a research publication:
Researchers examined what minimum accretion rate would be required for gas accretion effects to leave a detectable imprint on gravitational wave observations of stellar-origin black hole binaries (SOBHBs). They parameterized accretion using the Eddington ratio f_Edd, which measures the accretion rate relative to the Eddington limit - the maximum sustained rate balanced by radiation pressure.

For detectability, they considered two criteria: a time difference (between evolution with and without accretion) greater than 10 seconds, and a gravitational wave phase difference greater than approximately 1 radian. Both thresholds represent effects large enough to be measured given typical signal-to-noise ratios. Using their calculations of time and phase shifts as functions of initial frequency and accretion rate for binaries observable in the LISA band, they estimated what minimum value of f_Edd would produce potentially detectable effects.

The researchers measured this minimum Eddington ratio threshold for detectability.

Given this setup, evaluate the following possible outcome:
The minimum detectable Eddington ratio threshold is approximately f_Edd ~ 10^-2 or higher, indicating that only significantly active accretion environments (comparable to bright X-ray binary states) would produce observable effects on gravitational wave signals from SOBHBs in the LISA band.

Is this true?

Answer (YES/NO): NO